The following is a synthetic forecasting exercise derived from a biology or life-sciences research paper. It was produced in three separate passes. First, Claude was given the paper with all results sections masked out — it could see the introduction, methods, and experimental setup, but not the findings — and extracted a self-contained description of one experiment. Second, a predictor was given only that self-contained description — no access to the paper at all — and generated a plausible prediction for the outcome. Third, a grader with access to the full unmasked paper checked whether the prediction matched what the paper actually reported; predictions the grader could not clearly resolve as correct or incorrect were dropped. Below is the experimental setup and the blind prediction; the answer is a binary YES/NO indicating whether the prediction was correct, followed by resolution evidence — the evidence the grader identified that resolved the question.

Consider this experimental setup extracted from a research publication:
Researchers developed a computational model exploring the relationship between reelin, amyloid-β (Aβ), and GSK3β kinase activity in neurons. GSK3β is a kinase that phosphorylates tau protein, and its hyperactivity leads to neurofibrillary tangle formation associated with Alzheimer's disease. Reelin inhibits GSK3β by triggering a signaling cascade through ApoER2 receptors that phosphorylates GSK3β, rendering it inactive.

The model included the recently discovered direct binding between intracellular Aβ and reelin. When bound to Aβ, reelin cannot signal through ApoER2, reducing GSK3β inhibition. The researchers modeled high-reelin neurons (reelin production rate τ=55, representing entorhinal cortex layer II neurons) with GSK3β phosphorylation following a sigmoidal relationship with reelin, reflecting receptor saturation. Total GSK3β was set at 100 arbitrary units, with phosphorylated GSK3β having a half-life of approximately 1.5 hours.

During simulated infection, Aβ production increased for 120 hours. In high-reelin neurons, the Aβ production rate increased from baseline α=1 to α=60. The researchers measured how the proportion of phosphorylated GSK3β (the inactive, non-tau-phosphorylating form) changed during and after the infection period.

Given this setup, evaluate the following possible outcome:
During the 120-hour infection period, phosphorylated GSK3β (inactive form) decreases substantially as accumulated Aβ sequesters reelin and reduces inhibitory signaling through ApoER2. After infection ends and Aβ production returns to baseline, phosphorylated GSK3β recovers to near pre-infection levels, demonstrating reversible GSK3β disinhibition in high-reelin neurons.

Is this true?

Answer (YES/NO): YES